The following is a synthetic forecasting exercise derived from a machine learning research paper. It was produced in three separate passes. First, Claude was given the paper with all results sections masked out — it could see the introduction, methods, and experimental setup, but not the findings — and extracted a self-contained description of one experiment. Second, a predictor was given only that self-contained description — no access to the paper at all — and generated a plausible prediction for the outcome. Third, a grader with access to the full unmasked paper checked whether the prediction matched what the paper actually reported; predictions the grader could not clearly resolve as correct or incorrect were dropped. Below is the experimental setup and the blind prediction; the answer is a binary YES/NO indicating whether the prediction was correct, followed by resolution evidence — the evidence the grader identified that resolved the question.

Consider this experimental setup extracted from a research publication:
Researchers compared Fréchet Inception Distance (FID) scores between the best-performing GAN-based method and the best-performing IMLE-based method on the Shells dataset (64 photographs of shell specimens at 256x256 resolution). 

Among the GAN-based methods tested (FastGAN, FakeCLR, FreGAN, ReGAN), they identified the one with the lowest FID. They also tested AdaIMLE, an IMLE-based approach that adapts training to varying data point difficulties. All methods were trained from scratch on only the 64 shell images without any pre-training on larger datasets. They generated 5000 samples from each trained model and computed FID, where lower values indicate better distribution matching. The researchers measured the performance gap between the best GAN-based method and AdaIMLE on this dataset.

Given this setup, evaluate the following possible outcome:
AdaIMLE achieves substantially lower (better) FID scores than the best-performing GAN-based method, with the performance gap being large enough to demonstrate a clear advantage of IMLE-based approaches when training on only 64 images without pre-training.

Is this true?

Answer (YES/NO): NO